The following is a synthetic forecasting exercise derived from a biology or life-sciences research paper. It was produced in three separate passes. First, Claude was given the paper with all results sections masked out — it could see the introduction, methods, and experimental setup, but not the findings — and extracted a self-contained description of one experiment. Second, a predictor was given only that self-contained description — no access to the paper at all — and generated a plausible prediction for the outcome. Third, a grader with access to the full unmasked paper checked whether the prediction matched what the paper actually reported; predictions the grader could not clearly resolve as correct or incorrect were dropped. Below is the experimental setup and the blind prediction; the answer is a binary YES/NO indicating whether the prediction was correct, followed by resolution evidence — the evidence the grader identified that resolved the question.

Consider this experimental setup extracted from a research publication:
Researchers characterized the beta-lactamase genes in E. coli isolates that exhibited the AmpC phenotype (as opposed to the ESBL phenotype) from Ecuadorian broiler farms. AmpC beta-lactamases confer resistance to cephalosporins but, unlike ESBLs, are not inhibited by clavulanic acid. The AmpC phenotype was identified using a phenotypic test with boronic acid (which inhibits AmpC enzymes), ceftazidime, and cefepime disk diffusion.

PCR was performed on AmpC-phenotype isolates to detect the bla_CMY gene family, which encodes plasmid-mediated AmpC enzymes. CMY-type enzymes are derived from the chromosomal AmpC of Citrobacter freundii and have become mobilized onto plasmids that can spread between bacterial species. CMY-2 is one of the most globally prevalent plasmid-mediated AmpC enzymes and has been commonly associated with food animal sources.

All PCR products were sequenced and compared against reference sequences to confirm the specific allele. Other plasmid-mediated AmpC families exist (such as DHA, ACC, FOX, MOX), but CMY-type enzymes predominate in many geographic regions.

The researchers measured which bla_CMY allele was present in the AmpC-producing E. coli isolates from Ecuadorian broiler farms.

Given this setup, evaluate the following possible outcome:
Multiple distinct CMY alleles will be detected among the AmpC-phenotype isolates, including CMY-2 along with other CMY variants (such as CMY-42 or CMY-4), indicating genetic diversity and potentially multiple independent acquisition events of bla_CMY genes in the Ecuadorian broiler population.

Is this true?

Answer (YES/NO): NO